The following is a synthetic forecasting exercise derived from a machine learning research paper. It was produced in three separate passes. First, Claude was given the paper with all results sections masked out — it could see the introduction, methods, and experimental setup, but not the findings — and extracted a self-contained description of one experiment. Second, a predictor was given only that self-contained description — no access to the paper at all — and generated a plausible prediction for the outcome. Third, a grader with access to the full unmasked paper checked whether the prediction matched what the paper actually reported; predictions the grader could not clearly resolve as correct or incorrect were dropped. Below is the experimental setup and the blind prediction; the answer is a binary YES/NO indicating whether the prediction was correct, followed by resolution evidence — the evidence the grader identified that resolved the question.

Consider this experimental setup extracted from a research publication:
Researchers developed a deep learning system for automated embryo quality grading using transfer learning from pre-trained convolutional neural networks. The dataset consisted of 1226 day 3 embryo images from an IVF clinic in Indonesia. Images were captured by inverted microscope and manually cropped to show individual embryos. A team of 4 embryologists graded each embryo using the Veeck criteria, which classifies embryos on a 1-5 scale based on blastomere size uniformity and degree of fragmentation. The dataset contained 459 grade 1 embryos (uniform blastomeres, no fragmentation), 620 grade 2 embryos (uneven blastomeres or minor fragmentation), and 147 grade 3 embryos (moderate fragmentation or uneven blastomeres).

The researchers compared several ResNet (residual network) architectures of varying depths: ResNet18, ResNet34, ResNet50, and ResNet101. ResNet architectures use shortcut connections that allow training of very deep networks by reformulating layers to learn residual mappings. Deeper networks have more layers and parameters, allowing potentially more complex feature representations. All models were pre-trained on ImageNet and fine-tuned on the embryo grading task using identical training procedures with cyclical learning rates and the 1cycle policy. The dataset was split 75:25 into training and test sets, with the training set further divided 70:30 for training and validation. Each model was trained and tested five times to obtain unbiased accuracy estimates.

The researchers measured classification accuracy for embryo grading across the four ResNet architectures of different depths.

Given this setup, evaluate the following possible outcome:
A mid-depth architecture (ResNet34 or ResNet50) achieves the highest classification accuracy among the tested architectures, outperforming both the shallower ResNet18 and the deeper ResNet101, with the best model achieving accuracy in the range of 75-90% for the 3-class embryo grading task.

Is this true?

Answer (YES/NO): NO